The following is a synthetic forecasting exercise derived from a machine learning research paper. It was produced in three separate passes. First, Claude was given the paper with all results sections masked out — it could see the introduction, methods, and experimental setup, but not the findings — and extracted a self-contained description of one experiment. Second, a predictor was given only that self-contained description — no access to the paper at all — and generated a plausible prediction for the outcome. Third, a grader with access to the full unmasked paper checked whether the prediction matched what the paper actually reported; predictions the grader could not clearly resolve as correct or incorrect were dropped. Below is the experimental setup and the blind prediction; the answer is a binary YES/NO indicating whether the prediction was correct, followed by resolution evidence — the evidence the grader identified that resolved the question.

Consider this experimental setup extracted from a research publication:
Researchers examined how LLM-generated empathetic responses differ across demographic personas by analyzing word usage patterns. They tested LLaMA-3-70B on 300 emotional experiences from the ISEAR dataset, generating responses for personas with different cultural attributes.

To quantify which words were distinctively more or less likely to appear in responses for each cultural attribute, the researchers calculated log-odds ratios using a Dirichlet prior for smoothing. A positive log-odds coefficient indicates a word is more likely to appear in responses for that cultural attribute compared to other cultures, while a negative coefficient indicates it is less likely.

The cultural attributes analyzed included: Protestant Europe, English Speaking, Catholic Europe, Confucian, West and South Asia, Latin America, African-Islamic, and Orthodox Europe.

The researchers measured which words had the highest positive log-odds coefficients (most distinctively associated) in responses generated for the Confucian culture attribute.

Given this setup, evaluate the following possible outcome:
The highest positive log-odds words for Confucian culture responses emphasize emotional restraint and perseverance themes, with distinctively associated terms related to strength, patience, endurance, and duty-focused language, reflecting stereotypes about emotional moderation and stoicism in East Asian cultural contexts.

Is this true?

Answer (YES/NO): NO